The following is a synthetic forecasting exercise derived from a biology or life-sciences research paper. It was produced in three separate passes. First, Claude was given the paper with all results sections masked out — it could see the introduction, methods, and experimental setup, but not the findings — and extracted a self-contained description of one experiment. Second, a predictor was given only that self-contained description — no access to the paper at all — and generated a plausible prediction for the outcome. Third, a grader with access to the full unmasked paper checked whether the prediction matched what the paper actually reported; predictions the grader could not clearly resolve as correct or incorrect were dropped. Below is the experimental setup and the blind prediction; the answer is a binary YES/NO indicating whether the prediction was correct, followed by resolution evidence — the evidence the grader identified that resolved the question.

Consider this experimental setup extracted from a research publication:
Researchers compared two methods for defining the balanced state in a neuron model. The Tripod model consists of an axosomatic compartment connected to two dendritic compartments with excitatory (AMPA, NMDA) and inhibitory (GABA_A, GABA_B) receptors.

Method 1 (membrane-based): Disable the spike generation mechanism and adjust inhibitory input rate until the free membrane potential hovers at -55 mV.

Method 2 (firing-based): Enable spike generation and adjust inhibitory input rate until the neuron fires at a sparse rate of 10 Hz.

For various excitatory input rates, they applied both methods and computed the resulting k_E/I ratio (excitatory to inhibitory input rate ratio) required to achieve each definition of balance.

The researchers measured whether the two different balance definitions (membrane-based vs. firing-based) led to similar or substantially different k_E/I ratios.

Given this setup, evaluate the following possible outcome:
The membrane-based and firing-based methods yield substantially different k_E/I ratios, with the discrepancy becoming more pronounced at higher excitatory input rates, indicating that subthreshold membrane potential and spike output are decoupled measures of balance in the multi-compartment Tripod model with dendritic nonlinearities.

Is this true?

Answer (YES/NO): NO